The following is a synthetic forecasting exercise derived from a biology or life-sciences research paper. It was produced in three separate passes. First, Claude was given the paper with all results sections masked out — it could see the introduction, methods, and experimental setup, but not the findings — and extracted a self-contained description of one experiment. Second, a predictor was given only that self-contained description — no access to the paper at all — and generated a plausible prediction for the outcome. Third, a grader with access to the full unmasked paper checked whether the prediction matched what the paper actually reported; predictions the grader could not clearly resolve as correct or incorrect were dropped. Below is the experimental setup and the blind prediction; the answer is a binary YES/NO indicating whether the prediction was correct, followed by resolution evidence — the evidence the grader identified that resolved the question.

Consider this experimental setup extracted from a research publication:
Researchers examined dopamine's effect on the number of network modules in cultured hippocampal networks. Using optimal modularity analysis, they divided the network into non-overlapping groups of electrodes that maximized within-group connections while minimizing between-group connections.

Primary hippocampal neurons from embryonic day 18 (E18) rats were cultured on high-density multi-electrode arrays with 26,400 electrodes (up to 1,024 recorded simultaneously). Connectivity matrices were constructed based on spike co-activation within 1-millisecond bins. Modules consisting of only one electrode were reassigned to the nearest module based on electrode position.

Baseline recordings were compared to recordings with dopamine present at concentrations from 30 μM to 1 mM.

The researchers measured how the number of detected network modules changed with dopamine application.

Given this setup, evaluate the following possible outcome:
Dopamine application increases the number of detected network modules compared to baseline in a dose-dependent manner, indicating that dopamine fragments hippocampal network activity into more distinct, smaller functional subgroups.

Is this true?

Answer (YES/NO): YES